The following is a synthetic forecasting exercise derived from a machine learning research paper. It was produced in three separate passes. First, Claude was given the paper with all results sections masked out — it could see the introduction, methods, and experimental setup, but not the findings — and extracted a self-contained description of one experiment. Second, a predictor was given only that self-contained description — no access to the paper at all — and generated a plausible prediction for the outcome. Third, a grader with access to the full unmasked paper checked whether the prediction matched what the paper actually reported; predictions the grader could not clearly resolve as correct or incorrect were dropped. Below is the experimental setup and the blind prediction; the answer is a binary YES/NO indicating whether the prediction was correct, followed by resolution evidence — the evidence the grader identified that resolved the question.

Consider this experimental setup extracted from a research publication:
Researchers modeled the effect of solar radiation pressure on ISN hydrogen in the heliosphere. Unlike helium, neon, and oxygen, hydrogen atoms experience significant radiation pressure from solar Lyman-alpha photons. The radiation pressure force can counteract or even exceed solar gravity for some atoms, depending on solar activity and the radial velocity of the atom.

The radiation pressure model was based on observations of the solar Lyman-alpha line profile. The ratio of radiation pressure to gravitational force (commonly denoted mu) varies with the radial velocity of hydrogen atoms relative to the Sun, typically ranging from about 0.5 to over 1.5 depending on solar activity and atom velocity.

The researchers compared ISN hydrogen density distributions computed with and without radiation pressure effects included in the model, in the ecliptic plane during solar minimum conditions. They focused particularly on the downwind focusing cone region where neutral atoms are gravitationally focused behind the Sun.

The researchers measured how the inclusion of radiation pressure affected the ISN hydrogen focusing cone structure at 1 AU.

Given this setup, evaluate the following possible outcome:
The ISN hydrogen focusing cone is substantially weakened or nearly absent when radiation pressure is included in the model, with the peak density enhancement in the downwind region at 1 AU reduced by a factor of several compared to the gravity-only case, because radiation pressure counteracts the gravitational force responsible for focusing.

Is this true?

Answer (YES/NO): YES